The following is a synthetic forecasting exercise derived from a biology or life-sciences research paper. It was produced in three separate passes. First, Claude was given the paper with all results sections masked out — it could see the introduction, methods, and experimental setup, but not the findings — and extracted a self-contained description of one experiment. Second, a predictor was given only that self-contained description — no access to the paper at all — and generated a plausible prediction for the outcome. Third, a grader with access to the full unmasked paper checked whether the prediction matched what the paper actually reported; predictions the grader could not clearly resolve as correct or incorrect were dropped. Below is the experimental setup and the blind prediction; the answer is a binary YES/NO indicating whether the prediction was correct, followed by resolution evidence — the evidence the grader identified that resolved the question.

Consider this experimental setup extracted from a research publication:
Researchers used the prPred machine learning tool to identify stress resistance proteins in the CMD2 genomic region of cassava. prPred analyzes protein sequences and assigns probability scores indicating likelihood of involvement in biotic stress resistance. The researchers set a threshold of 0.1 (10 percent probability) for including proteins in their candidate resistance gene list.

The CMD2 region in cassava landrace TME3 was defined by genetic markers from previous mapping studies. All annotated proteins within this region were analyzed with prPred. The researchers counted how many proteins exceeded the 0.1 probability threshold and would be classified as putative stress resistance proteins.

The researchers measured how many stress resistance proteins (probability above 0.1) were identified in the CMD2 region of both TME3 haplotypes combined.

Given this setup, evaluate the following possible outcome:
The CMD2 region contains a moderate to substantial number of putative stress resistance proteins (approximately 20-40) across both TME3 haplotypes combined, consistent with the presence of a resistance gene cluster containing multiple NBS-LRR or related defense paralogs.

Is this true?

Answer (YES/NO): NO